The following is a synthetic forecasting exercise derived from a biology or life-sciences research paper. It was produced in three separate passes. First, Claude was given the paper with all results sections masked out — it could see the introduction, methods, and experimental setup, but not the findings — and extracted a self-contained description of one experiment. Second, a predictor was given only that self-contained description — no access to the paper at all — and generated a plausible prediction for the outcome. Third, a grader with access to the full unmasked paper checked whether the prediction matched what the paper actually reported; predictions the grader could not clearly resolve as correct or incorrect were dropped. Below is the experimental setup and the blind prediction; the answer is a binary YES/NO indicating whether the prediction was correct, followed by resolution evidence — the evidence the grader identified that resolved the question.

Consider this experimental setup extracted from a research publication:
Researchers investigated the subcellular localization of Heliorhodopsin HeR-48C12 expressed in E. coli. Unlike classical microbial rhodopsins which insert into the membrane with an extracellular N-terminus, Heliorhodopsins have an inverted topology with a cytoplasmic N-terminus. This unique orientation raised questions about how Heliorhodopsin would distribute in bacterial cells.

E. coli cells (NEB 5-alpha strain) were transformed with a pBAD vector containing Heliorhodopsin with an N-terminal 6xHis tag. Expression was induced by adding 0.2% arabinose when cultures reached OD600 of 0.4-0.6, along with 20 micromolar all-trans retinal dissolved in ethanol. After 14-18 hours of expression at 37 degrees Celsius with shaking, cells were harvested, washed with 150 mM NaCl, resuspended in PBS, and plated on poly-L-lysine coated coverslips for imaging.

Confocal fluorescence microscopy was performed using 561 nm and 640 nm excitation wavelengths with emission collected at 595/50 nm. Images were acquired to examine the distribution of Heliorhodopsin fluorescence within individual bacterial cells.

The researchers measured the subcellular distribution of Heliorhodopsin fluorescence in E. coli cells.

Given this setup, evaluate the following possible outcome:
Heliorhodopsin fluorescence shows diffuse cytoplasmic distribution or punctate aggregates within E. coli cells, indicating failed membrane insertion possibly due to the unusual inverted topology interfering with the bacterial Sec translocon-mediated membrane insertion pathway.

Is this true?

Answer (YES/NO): NO